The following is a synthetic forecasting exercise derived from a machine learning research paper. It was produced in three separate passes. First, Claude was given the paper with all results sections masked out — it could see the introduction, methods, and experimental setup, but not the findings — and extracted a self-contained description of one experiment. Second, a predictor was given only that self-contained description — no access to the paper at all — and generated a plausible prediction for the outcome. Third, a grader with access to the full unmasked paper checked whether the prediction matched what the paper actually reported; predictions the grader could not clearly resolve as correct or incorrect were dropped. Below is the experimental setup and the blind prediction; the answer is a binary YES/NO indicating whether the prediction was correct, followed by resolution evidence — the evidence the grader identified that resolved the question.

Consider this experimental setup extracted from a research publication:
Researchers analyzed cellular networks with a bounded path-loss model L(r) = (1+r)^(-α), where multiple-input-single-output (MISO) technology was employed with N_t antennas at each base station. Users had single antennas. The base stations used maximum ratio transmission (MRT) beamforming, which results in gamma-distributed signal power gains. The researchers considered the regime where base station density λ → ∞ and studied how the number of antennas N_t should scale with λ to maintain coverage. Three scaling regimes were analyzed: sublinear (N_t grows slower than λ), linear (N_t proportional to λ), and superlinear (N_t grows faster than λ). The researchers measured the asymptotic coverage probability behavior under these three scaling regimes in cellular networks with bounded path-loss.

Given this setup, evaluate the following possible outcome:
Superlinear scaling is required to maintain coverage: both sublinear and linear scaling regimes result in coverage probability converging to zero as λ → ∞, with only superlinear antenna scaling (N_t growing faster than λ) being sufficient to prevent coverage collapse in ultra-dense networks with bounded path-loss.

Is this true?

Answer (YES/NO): NO